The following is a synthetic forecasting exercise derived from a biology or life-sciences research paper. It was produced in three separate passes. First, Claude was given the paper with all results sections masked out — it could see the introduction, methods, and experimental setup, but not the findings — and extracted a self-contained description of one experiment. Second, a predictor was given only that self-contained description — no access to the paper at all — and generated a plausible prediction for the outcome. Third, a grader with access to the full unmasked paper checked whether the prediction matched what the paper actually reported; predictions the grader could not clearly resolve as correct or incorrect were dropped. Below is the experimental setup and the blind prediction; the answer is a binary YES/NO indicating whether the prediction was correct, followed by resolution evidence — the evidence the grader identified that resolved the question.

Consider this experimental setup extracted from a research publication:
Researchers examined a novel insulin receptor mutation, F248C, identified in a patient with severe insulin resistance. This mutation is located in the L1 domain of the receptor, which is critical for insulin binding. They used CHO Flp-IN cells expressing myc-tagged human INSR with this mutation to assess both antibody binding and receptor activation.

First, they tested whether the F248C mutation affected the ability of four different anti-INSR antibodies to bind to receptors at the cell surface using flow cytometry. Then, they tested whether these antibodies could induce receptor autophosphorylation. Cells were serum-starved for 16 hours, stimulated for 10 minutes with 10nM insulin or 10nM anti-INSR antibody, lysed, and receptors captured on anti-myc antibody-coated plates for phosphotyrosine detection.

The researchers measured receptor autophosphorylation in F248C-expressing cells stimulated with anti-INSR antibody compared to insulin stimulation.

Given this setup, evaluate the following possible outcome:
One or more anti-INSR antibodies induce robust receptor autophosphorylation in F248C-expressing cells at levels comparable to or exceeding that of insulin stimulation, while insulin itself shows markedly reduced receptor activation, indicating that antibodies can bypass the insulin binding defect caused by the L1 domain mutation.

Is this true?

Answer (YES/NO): NO